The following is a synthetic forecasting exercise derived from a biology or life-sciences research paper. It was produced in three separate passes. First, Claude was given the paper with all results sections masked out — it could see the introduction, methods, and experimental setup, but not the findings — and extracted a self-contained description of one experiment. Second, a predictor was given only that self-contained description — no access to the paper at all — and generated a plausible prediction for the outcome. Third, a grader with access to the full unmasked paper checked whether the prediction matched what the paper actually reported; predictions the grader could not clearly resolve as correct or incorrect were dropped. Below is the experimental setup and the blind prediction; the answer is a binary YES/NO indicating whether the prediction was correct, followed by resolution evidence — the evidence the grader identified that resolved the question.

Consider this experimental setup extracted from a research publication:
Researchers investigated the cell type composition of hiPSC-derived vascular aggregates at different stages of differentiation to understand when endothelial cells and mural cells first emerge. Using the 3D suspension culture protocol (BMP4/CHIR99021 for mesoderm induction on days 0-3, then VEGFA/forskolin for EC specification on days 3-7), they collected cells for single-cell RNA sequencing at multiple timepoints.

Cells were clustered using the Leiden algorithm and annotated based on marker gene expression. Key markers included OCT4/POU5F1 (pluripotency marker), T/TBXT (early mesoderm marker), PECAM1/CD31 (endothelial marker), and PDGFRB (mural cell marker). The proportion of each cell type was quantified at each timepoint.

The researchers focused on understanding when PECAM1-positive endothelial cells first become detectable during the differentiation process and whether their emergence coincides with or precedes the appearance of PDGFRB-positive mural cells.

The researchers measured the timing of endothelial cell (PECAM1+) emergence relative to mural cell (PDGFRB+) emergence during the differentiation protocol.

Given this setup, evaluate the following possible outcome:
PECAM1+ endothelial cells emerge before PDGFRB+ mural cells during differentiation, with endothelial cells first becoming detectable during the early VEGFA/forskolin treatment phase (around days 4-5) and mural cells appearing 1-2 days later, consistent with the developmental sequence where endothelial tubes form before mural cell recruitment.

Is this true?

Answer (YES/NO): NO